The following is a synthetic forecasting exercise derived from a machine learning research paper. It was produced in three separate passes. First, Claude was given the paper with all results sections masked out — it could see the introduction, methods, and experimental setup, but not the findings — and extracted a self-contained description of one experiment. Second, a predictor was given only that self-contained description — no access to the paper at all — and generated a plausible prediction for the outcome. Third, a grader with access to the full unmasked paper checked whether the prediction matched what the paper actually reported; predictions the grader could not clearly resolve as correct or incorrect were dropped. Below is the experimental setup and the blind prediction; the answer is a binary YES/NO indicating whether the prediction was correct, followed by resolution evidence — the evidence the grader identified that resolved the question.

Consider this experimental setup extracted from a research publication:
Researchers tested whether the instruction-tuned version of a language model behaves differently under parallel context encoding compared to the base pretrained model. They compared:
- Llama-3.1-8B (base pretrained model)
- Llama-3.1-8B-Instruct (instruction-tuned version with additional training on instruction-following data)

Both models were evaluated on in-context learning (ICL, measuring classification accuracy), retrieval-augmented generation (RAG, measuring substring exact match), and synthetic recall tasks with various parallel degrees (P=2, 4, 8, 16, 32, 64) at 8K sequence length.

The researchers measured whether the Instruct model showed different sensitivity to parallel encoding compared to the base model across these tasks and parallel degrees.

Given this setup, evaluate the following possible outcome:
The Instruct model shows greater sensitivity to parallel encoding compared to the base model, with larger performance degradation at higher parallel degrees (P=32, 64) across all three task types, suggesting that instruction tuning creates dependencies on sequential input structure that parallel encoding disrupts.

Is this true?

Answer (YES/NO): NO